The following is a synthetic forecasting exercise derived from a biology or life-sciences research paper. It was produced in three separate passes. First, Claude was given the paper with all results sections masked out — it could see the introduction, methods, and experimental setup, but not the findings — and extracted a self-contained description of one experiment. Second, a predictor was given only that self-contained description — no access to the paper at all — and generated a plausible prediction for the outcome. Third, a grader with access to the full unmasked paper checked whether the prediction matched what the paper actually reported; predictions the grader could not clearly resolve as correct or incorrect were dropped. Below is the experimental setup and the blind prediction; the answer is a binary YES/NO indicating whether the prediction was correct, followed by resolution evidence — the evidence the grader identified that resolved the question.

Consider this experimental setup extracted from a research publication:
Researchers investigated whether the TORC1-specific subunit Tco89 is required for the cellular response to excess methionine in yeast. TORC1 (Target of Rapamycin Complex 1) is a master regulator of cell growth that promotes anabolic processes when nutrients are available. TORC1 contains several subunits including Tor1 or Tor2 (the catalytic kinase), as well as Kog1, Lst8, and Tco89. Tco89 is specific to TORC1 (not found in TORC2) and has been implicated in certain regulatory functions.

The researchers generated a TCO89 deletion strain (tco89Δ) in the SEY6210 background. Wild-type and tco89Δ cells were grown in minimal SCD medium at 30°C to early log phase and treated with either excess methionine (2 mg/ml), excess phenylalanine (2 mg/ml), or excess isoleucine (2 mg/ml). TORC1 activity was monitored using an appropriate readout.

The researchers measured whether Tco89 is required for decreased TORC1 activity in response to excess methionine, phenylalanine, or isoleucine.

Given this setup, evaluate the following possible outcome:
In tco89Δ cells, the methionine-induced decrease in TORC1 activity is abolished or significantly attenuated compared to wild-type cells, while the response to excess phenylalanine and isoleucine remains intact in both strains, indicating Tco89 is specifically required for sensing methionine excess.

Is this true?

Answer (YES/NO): YES